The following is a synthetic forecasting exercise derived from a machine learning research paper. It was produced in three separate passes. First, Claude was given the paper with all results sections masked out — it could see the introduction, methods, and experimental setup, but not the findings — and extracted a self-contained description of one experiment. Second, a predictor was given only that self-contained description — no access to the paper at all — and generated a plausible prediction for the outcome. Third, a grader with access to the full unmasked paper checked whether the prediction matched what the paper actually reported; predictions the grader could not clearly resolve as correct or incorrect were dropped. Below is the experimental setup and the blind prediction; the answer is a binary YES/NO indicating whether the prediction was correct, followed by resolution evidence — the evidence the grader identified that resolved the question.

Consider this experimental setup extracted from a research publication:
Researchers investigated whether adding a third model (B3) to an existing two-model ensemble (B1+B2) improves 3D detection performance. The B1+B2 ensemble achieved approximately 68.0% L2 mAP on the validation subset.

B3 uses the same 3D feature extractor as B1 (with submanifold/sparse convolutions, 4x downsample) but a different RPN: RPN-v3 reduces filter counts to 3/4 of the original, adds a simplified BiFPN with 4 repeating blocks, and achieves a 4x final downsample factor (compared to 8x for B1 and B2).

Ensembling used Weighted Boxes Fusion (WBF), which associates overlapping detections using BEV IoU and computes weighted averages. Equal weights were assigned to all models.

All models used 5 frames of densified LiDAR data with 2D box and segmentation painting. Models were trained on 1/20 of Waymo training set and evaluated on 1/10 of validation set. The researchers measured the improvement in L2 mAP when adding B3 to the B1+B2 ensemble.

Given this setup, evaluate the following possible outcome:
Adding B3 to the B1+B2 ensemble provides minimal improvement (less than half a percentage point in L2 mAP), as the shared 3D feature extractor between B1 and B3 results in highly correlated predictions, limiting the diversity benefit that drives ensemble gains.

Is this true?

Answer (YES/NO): NO